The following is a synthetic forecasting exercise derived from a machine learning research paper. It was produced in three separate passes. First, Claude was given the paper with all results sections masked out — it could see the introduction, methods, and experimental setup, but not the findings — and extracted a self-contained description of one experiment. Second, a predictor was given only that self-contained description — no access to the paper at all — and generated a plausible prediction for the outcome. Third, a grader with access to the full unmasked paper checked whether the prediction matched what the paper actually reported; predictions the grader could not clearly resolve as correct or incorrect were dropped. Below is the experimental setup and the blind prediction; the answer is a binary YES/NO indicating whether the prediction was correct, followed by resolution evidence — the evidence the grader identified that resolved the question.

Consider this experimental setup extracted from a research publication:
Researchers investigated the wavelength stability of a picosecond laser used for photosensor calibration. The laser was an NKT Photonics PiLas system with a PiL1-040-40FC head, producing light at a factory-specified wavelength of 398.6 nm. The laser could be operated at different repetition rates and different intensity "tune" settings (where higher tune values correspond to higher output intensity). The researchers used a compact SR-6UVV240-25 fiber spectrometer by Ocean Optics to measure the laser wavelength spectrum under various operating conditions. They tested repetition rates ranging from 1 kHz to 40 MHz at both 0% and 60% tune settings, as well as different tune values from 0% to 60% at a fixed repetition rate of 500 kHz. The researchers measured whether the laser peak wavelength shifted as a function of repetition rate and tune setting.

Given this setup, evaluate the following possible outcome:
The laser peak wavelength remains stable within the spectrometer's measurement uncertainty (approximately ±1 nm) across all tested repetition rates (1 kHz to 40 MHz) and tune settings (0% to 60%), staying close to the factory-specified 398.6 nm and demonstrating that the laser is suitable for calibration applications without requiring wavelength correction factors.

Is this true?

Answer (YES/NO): YES